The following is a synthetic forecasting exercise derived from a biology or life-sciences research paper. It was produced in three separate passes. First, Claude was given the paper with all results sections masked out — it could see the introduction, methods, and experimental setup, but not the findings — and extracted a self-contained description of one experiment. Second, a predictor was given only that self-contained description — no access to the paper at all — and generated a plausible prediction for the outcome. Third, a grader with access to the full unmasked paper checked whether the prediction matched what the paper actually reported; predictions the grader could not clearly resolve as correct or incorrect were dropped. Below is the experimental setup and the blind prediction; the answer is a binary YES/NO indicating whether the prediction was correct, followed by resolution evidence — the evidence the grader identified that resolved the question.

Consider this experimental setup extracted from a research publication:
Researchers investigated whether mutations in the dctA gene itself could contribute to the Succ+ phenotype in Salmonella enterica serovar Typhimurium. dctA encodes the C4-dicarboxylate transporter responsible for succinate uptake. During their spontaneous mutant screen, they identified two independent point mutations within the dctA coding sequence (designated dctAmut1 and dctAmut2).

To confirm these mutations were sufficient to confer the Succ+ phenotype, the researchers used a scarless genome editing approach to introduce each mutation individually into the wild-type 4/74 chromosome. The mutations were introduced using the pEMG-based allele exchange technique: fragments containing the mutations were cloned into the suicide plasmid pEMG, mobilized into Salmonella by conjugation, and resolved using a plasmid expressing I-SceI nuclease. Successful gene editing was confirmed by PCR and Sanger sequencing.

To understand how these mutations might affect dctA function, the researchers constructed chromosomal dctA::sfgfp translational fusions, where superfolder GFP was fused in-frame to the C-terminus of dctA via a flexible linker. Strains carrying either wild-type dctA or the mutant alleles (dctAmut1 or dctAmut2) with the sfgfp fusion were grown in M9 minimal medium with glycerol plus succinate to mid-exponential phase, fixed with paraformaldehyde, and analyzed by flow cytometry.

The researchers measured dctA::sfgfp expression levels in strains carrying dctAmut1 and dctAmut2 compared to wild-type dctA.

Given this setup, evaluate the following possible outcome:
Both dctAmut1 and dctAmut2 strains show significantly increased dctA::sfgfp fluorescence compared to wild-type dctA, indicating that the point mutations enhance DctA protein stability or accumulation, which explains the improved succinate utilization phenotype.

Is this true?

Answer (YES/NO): NO